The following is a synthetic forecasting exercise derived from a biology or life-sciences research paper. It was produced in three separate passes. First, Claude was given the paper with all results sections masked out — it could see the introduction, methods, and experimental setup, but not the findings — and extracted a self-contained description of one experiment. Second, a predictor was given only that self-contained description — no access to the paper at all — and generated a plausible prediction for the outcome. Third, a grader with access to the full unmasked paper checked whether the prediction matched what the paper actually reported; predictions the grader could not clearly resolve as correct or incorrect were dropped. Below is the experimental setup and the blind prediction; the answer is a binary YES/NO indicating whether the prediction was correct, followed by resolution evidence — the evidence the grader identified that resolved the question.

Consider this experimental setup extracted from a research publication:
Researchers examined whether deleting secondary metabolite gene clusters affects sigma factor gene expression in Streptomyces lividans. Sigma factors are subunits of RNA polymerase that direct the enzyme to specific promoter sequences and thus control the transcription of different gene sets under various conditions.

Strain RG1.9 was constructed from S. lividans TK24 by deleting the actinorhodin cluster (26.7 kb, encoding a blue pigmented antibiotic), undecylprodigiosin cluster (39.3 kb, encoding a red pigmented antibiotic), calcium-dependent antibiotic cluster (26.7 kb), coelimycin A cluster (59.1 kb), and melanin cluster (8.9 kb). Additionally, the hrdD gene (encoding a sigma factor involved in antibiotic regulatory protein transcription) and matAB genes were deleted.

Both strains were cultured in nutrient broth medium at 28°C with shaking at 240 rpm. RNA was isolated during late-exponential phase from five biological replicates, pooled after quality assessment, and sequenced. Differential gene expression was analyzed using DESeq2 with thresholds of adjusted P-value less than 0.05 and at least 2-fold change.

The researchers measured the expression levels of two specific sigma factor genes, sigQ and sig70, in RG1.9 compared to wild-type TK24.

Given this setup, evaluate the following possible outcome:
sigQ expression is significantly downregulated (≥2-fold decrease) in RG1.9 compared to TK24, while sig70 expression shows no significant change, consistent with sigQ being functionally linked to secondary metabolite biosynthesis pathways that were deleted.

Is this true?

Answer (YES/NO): NO